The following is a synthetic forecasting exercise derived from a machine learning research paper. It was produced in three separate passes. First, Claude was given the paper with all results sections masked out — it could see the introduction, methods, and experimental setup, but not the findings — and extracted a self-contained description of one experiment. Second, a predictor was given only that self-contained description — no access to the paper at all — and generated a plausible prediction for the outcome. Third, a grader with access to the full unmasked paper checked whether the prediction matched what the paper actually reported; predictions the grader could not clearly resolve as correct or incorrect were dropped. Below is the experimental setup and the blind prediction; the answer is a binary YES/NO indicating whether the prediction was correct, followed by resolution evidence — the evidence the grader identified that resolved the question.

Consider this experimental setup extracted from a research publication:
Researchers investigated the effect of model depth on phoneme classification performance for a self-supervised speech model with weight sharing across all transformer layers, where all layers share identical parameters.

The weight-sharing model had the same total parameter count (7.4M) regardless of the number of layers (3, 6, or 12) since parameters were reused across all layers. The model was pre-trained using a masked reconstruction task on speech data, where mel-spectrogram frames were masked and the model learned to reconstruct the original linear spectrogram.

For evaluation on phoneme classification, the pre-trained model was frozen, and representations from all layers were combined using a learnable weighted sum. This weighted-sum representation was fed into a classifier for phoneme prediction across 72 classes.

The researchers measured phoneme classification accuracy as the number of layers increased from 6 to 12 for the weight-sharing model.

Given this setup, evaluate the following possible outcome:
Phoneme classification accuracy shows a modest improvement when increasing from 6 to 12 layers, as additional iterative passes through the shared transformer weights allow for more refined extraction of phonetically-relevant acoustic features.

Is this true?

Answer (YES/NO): NO